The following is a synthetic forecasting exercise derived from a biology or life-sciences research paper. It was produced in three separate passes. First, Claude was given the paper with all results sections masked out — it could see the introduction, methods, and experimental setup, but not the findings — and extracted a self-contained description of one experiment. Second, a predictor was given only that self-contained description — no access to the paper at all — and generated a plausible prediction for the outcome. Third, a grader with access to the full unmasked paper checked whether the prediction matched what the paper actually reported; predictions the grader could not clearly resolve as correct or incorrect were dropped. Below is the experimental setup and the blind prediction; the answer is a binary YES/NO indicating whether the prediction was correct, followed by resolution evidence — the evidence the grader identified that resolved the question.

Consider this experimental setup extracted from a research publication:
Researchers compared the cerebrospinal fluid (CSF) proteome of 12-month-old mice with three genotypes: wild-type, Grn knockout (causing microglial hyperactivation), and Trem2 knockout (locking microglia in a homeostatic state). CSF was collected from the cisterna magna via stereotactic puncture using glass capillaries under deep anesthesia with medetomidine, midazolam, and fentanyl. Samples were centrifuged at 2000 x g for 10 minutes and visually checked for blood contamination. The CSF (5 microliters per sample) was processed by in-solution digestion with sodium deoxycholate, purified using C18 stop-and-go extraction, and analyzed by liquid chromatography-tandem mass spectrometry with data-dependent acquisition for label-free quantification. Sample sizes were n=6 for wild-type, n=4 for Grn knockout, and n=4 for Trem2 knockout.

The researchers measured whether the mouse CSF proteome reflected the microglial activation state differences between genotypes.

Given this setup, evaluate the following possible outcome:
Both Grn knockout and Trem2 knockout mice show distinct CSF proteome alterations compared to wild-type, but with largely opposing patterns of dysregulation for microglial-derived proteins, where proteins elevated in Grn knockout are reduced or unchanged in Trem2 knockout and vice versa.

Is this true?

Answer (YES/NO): NO